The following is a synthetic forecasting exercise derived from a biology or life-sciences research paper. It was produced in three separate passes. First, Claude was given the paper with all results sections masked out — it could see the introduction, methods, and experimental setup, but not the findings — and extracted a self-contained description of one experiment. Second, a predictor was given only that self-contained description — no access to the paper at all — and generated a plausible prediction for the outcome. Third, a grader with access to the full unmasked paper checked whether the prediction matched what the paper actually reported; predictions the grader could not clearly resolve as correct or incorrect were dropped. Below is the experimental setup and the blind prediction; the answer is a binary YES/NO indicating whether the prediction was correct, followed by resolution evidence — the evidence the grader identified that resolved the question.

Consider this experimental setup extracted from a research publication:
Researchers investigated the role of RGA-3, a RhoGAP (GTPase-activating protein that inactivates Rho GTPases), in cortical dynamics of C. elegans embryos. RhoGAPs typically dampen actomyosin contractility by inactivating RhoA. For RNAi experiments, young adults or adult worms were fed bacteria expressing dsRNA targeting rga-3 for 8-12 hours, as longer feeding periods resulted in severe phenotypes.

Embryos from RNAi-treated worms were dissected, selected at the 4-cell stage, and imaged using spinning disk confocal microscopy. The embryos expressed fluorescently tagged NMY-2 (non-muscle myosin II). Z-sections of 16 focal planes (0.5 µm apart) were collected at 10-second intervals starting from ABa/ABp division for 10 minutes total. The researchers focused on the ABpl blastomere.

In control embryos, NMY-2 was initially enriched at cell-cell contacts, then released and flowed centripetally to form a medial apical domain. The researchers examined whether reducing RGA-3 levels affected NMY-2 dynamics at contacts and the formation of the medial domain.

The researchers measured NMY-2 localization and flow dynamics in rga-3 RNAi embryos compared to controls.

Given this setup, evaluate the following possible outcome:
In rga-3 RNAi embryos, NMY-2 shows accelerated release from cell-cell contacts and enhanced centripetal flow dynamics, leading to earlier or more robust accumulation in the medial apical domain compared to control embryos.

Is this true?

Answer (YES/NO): NO